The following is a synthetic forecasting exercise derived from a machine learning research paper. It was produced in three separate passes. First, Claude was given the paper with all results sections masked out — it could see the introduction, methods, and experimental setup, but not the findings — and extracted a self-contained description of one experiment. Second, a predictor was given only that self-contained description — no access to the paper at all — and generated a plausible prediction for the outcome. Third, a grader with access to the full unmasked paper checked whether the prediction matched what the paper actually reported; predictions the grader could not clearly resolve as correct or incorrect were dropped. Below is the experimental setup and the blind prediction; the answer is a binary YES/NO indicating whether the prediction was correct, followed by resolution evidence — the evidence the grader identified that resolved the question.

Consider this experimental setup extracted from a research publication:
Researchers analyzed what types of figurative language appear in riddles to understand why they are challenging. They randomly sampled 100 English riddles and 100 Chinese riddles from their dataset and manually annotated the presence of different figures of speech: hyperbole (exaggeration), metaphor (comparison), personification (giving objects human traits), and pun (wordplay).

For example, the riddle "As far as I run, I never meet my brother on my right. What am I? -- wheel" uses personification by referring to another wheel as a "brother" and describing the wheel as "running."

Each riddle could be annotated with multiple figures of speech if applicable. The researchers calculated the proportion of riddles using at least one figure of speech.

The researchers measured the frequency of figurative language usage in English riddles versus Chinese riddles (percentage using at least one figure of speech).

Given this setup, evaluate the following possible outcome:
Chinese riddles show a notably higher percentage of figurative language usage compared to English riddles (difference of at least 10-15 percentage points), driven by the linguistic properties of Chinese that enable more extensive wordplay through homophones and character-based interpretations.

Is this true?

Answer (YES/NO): YES